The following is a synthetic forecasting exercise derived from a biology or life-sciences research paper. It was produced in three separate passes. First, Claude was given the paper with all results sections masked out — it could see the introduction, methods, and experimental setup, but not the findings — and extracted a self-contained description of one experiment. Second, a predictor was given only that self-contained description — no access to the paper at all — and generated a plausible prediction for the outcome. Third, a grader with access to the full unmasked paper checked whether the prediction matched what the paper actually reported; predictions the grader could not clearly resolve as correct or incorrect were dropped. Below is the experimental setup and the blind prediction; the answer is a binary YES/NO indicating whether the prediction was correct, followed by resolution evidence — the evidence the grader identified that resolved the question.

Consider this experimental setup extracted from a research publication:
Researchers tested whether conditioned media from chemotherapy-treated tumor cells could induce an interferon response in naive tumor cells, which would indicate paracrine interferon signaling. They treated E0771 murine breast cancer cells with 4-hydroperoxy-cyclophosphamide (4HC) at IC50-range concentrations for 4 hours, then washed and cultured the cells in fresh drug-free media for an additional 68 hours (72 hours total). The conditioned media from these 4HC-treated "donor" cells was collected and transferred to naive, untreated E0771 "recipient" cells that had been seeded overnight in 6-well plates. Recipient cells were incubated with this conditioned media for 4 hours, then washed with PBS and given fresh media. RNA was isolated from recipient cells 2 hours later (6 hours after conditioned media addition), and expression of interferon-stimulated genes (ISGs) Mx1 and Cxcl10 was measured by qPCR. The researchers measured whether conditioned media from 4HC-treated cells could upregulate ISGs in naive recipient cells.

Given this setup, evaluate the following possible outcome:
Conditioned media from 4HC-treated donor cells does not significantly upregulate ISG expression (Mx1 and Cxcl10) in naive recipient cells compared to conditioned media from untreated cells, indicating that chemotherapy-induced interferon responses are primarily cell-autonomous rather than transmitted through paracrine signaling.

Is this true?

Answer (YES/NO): NO